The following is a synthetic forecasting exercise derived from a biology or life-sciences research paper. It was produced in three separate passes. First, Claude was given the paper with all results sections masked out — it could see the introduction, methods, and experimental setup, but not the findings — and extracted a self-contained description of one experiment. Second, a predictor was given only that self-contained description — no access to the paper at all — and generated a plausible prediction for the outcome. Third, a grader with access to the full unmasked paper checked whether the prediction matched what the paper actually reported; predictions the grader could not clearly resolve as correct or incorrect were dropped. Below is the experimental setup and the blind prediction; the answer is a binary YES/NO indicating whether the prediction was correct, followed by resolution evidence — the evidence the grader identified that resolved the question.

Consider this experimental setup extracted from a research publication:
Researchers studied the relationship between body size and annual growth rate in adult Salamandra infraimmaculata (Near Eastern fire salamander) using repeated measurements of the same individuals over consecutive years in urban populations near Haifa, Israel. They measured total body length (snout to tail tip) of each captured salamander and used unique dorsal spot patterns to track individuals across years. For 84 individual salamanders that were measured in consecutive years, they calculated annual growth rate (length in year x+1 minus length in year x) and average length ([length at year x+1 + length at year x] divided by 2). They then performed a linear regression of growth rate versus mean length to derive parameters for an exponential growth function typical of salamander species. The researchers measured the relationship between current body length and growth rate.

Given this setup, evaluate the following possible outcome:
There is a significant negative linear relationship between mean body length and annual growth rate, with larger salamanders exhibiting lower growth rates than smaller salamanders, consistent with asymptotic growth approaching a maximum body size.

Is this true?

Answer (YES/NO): YES